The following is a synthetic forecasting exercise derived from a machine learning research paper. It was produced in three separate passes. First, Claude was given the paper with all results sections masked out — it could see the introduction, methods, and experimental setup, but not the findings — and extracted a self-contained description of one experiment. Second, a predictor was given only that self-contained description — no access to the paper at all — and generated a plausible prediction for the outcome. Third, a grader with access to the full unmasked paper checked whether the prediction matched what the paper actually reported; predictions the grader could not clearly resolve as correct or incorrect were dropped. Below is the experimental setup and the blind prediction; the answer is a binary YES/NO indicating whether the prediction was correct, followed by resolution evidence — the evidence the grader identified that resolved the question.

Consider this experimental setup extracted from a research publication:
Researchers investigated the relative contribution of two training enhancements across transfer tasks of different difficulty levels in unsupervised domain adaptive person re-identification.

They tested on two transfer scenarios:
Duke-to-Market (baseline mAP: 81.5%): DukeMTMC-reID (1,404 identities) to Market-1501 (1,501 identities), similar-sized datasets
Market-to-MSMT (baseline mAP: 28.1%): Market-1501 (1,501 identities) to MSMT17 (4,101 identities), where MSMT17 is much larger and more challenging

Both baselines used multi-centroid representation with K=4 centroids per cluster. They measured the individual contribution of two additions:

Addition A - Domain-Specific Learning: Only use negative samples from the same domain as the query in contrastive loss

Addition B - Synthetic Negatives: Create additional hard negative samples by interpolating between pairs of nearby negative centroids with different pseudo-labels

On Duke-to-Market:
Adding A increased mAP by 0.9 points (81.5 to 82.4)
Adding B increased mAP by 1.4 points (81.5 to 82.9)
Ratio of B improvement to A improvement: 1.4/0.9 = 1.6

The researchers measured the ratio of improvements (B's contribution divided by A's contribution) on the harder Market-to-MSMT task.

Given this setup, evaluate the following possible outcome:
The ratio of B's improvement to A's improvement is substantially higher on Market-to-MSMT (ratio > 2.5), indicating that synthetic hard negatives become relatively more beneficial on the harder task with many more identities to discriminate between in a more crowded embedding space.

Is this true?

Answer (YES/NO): YES